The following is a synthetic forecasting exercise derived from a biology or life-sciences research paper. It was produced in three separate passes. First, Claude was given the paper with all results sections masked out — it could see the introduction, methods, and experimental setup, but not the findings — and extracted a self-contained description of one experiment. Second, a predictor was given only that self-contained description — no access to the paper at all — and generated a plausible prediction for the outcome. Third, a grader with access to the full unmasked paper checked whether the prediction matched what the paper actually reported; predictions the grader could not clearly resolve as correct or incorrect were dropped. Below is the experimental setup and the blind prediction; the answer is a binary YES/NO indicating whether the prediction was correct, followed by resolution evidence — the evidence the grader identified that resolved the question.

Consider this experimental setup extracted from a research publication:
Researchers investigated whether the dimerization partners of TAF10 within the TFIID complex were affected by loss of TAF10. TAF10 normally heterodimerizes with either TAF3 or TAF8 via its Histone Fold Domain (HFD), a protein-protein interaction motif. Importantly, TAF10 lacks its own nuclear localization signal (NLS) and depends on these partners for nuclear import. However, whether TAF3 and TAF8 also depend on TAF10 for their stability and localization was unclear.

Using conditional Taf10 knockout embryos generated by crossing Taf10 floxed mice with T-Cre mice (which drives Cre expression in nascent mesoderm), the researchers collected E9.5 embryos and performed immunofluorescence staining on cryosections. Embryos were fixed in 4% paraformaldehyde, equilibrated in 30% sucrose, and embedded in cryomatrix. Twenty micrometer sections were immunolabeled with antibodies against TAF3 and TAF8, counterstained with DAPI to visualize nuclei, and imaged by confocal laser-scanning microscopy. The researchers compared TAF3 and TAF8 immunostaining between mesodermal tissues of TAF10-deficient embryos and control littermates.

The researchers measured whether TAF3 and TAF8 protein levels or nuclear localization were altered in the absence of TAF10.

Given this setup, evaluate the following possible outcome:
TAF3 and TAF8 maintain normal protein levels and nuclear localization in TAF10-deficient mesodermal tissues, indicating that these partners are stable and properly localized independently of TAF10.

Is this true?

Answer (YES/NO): NO